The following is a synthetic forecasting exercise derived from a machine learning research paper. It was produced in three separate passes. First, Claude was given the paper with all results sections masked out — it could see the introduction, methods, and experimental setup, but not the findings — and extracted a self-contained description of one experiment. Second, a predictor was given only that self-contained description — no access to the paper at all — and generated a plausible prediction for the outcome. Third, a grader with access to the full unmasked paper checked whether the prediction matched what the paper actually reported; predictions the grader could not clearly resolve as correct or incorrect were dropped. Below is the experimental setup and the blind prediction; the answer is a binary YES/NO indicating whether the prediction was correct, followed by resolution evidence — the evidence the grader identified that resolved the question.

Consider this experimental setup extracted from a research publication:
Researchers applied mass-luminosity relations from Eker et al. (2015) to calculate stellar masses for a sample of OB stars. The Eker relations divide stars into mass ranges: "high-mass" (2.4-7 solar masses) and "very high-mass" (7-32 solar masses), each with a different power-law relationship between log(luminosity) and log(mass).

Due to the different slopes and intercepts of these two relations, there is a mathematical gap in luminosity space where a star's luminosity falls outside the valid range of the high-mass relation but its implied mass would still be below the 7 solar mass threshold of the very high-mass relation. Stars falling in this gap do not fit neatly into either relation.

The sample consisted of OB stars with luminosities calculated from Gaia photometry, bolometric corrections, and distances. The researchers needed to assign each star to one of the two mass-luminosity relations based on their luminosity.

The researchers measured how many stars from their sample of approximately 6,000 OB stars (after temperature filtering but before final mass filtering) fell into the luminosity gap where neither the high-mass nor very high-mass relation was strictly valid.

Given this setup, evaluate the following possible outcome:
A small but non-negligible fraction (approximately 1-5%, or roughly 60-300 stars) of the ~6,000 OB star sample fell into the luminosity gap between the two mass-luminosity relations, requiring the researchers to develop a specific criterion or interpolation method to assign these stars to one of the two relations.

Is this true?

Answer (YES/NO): NO